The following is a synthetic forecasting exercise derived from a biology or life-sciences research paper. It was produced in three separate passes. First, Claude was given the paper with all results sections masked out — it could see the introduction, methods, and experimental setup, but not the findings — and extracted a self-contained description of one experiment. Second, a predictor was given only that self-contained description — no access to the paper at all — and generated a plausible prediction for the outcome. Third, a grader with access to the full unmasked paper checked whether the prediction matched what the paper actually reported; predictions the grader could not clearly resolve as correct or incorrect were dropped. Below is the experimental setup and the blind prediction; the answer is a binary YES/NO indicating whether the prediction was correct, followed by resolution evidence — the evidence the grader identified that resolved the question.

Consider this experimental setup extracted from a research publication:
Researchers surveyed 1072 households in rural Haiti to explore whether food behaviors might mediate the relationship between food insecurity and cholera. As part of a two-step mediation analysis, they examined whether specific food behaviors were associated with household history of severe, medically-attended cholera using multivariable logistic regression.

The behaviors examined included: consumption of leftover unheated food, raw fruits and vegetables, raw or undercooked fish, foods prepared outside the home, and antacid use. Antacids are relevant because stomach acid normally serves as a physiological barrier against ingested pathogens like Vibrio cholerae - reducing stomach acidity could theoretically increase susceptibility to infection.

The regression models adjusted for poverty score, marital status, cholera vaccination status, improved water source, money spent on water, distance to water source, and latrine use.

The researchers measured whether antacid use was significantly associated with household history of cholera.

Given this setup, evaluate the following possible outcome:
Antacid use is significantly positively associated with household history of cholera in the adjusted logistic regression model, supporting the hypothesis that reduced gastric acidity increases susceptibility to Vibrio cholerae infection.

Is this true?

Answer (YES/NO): YES